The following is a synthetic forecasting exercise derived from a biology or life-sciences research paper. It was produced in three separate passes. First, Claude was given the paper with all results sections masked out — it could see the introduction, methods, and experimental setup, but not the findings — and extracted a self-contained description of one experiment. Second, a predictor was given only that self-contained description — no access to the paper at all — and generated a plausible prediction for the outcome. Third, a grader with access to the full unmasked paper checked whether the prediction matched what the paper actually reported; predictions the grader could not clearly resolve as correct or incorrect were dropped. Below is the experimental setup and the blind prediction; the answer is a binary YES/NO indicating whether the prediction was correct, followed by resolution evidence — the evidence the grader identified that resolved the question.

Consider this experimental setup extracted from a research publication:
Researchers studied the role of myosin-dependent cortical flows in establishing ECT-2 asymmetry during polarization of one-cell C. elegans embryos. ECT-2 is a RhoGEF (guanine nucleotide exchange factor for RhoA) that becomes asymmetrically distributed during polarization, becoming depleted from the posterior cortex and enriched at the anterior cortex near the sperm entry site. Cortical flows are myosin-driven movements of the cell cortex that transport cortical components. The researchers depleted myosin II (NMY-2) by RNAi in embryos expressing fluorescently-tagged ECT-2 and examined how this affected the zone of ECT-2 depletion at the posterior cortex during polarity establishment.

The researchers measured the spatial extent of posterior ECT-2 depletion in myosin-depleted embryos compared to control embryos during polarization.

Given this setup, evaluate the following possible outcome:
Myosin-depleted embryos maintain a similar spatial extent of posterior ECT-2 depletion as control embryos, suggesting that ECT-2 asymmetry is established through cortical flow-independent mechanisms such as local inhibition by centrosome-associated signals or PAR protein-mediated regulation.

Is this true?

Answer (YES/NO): NO